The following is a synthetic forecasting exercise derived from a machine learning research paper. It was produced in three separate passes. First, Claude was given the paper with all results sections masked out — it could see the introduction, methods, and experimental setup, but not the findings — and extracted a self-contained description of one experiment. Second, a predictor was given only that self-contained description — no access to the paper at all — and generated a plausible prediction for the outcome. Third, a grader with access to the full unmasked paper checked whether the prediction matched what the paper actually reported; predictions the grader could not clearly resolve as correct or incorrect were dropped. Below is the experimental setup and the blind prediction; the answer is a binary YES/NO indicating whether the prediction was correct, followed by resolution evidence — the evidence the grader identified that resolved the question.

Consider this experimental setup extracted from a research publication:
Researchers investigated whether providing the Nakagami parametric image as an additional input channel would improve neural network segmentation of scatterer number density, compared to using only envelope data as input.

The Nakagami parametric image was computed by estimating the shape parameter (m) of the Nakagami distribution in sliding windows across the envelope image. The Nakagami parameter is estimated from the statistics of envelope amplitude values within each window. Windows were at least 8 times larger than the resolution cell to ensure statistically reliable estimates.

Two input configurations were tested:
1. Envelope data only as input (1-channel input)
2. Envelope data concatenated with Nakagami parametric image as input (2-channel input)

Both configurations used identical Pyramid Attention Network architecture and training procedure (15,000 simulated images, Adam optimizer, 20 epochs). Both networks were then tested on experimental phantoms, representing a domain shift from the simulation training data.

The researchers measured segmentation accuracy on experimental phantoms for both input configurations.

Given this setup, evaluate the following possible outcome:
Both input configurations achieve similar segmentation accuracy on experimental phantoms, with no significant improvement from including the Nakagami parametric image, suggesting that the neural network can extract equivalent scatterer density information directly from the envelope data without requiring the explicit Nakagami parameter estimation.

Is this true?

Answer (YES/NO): NO